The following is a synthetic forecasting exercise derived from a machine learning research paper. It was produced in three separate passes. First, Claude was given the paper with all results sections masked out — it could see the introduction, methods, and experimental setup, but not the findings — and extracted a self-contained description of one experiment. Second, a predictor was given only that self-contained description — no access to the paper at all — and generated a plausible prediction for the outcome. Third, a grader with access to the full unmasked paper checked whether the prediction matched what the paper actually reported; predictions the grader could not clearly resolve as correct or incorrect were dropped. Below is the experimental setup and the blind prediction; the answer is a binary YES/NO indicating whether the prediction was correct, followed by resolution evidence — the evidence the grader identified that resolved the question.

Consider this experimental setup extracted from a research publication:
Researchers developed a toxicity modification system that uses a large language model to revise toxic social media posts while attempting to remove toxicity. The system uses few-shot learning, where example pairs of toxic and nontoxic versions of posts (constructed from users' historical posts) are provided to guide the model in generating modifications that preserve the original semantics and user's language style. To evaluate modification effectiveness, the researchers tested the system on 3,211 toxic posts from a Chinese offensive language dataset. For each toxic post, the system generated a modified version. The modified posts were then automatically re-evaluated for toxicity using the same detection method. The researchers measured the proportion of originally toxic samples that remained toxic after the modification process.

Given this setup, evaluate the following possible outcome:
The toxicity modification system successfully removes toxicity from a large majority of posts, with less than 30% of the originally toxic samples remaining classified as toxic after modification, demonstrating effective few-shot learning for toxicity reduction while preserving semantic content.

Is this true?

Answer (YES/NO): YES